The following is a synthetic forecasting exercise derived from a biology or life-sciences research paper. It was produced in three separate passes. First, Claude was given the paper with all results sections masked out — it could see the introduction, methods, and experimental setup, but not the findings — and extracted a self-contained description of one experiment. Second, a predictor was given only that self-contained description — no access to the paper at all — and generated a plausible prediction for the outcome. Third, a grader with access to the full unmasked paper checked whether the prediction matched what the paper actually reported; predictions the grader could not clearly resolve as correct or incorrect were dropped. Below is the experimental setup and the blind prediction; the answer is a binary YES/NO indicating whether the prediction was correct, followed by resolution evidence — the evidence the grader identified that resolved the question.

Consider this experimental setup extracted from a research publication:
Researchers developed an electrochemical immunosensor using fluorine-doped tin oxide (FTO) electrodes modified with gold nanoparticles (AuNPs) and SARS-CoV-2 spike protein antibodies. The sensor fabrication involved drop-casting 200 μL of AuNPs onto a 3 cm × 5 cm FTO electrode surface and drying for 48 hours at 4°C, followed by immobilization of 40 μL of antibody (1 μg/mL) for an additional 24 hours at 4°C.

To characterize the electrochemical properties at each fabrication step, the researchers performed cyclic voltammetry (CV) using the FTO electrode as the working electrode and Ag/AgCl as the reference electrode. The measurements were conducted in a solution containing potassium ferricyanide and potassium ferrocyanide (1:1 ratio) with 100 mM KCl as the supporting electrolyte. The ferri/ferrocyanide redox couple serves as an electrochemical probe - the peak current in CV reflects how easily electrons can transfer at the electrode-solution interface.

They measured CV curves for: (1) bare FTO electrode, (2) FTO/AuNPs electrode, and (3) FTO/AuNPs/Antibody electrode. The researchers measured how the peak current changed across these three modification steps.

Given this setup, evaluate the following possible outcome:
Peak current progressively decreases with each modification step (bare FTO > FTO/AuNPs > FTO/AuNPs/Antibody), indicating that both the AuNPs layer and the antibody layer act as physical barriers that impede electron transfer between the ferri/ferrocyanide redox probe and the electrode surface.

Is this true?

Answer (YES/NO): NO